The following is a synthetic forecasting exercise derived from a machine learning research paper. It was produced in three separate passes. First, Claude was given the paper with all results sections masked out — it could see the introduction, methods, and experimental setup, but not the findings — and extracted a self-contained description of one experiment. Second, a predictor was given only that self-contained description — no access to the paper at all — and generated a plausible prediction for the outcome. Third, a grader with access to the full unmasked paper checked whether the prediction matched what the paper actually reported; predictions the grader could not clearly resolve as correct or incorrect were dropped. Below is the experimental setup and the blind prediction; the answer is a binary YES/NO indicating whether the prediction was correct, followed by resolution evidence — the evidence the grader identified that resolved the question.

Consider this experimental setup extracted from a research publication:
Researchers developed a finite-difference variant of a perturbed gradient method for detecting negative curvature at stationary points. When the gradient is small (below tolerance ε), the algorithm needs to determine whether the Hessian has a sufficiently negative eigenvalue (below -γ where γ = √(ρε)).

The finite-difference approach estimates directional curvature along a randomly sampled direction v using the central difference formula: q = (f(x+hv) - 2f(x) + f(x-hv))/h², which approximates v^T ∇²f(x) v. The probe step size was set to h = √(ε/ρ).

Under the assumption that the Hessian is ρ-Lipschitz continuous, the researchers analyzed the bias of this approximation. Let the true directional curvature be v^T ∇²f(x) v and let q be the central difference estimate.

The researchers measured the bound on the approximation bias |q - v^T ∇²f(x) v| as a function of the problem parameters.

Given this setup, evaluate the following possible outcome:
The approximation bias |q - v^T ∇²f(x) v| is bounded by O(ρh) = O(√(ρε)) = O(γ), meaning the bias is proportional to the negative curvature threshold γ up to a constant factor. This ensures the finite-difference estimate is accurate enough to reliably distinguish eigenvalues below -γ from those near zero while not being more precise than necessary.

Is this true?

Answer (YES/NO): YES